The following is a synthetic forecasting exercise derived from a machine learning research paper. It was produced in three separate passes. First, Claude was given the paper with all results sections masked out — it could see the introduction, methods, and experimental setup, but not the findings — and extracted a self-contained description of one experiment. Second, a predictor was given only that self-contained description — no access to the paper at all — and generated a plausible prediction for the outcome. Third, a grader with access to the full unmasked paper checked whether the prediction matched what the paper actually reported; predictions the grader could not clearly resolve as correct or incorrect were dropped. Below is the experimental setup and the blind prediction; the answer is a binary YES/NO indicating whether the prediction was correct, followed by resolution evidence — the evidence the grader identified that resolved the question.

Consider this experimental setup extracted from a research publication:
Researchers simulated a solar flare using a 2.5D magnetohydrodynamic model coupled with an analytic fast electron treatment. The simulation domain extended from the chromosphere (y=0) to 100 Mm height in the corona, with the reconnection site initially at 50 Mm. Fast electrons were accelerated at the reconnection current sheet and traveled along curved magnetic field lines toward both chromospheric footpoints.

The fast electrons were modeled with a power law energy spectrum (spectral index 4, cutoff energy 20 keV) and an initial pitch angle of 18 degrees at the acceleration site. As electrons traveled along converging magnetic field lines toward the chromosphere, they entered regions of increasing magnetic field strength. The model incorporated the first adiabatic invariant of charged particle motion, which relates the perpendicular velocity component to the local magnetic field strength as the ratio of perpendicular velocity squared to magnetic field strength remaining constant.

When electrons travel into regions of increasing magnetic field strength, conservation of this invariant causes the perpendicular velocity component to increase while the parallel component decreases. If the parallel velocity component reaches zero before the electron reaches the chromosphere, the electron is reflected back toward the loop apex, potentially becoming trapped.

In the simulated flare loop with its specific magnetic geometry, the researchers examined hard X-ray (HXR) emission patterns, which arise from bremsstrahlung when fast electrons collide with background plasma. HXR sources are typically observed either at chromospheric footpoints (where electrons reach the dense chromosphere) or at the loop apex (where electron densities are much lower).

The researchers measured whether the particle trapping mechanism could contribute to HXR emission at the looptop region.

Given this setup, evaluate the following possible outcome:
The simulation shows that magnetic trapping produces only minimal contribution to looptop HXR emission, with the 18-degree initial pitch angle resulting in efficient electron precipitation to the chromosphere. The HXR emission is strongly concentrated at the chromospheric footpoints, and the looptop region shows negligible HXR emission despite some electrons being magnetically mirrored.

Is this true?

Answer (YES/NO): NO